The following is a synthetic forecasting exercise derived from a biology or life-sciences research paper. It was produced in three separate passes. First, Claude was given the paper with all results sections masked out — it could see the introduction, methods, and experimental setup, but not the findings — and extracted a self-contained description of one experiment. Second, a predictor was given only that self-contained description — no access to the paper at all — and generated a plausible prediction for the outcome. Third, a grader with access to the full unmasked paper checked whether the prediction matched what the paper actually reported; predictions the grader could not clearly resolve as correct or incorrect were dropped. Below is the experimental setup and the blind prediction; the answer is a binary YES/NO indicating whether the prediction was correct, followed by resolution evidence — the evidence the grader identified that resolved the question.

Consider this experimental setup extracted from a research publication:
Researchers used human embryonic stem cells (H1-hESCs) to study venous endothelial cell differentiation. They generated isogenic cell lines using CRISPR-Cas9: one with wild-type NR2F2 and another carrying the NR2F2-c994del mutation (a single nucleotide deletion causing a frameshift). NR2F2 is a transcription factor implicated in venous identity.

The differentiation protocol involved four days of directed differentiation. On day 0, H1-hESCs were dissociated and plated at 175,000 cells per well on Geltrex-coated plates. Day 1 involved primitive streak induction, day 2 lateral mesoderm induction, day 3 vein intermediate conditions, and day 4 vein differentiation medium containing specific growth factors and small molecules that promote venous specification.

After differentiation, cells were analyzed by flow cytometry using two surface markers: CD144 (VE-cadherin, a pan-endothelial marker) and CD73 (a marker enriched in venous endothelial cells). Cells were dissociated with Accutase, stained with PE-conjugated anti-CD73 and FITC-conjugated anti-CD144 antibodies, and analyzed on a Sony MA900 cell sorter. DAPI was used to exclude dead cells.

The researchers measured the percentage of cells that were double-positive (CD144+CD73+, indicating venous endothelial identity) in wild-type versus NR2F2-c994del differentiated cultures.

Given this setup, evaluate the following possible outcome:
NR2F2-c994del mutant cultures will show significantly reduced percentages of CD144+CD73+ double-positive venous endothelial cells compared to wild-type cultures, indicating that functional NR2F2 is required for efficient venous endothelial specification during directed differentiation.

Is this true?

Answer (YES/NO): YES